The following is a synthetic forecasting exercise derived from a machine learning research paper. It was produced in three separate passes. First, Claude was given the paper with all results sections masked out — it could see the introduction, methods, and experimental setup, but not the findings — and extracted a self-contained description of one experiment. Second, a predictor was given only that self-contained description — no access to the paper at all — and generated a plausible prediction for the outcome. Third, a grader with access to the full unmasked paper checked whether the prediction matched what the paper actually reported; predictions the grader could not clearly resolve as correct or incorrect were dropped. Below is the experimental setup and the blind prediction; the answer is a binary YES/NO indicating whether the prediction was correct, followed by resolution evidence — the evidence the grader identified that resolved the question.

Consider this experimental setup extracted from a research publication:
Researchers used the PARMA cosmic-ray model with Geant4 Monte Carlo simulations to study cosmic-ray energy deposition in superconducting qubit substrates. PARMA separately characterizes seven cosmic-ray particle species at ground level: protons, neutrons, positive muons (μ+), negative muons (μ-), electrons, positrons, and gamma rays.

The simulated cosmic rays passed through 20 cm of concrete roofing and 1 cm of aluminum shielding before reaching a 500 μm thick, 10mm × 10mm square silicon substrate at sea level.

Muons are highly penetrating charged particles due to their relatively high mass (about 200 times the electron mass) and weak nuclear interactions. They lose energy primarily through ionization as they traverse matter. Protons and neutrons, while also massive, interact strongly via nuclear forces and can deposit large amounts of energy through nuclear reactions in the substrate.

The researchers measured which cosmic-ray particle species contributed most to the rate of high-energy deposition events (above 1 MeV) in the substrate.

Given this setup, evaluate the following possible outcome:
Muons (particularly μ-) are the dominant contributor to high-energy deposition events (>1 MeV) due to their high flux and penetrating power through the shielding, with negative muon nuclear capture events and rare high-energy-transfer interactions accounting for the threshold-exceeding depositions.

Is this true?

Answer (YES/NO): NO